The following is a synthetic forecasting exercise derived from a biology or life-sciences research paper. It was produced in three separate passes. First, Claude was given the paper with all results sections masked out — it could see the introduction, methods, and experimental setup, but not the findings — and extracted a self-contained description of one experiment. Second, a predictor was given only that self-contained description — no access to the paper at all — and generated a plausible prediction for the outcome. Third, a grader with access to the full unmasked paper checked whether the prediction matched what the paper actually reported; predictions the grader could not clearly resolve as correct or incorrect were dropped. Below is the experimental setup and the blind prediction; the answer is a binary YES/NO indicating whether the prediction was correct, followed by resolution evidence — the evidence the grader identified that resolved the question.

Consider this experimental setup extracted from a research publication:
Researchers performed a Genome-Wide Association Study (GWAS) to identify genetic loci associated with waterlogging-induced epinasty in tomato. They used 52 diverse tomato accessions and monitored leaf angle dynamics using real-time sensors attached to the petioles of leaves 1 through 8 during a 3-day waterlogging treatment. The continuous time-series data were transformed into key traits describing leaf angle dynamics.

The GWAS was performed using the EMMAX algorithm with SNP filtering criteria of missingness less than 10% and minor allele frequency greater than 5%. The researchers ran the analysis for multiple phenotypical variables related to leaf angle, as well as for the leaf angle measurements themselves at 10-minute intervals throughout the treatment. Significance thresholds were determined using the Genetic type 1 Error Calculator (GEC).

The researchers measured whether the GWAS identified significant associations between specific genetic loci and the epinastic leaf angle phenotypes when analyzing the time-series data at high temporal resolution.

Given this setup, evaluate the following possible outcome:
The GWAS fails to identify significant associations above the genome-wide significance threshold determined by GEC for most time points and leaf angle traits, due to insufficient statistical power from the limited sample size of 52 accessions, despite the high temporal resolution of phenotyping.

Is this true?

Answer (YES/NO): NO